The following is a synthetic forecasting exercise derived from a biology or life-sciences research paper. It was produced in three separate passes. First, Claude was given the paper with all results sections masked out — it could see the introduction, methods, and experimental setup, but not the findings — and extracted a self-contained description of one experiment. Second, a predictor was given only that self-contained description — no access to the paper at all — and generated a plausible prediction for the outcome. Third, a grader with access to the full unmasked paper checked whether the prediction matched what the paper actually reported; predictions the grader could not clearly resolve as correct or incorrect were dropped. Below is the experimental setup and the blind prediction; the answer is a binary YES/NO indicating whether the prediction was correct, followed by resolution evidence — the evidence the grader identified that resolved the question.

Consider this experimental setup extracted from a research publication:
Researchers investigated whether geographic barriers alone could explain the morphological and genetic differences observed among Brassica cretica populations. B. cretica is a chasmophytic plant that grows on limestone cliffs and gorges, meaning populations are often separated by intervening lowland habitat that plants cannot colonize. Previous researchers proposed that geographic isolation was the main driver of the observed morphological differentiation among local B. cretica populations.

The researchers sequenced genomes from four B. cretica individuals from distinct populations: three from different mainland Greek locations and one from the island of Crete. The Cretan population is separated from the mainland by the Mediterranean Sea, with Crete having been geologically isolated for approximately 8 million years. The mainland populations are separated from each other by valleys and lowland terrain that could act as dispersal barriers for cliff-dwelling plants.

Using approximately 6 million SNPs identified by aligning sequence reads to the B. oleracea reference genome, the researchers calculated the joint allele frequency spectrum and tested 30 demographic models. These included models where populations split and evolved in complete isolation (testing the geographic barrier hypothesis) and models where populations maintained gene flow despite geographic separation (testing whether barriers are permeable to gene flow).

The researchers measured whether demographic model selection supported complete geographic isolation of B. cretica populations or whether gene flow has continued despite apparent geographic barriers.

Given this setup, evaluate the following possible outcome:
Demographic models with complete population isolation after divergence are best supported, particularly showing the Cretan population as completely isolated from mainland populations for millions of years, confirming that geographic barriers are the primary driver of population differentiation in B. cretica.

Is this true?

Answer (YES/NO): NO